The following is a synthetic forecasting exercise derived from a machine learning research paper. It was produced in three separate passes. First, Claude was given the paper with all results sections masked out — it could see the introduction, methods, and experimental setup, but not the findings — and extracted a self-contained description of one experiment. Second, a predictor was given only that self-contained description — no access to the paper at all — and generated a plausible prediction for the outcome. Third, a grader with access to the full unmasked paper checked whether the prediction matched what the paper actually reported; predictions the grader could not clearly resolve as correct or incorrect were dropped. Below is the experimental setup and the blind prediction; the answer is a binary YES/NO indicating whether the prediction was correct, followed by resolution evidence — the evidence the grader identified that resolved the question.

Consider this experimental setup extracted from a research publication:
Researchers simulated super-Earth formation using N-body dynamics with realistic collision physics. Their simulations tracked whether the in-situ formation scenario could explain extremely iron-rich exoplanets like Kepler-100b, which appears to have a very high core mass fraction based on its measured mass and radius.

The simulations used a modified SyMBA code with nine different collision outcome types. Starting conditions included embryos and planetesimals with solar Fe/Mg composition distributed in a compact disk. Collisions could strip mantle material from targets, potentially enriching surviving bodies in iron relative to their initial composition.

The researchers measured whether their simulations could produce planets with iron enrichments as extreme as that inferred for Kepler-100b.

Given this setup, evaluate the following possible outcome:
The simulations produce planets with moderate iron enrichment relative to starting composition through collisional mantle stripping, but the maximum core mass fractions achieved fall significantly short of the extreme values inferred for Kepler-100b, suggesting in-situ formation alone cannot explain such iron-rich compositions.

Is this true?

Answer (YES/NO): YES